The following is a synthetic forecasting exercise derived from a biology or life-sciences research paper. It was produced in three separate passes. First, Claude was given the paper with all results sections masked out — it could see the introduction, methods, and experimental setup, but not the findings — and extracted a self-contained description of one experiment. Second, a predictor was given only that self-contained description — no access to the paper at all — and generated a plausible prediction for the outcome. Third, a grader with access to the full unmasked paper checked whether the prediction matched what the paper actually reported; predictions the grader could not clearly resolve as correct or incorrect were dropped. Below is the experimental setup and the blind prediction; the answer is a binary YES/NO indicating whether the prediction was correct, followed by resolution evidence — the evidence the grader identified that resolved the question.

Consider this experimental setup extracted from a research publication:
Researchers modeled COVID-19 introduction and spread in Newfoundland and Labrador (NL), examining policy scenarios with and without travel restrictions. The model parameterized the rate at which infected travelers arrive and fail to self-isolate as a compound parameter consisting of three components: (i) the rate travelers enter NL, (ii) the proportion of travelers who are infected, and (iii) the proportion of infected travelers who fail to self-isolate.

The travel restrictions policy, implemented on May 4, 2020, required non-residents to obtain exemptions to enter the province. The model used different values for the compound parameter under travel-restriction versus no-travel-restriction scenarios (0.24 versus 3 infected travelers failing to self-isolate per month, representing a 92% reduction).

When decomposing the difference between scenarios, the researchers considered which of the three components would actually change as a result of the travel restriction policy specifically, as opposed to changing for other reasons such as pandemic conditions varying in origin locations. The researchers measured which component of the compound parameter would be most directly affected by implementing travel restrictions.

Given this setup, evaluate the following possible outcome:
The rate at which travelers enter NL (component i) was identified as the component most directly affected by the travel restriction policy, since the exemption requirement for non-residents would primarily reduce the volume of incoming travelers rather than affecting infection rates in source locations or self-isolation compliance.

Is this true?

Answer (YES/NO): YES